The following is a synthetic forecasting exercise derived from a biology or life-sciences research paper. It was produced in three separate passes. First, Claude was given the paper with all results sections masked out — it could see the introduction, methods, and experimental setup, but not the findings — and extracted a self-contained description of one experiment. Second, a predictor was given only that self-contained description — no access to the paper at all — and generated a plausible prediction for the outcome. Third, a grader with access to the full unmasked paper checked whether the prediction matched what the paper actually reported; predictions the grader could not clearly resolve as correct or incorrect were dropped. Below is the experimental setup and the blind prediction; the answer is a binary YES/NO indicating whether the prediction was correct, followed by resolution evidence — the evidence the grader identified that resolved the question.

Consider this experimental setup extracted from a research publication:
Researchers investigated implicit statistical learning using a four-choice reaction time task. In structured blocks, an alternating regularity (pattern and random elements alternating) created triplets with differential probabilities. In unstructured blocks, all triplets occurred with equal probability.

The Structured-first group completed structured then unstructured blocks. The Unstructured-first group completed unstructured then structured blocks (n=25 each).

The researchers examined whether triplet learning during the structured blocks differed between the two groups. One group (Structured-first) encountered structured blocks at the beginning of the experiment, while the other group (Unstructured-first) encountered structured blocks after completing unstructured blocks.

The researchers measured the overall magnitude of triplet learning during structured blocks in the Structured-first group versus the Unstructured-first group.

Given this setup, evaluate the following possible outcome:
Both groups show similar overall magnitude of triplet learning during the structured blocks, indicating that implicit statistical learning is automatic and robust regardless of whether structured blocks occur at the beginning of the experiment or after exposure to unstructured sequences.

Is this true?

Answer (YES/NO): YES